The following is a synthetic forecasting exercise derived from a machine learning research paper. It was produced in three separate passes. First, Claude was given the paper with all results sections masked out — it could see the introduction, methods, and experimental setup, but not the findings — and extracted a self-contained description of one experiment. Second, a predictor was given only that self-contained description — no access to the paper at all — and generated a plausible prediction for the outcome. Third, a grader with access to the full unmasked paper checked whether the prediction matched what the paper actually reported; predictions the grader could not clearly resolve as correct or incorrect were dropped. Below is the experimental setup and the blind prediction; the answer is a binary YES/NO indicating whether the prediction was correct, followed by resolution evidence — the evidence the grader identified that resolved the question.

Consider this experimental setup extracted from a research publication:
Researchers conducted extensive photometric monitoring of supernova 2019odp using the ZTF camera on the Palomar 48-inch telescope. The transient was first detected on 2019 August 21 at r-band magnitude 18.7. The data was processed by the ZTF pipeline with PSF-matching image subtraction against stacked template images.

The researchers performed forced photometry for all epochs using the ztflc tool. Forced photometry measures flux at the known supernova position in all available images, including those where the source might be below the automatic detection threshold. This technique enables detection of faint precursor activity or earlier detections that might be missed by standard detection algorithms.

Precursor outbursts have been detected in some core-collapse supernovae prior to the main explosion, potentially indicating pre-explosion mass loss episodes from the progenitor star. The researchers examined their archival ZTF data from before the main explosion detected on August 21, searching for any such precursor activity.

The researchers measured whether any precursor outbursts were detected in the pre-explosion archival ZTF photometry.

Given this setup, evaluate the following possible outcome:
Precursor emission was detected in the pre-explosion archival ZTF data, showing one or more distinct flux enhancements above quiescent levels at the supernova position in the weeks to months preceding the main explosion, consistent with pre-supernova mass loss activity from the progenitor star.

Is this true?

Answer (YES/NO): NO